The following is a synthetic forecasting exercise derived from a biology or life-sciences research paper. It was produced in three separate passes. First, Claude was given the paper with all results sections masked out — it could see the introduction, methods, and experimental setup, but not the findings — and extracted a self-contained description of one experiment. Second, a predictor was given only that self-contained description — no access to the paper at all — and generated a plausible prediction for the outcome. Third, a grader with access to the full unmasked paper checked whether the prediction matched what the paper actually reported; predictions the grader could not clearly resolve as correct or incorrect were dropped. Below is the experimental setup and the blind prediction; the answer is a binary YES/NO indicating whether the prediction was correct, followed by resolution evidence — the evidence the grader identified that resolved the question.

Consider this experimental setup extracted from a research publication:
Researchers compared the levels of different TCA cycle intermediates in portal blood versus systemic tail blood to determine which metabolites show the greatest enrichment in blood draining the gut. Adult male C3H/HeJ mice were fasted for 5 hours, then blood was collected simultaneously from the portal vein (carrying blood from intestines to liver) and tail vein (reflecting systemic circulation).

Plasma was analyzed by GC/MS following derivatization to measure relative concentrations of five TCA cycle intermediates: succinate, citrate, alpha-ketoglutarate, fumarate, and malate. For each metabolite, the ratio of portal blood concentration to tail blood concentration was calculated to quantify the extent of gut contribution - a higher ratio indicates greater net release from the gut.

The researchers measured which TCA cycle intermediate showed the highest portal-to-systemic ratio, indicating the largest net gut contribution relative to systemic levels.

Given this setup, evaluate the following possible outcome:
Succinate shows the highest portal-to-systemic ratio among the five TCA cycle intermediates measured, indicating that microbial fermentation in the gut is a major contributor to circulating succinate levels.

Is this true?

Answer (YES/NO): NO